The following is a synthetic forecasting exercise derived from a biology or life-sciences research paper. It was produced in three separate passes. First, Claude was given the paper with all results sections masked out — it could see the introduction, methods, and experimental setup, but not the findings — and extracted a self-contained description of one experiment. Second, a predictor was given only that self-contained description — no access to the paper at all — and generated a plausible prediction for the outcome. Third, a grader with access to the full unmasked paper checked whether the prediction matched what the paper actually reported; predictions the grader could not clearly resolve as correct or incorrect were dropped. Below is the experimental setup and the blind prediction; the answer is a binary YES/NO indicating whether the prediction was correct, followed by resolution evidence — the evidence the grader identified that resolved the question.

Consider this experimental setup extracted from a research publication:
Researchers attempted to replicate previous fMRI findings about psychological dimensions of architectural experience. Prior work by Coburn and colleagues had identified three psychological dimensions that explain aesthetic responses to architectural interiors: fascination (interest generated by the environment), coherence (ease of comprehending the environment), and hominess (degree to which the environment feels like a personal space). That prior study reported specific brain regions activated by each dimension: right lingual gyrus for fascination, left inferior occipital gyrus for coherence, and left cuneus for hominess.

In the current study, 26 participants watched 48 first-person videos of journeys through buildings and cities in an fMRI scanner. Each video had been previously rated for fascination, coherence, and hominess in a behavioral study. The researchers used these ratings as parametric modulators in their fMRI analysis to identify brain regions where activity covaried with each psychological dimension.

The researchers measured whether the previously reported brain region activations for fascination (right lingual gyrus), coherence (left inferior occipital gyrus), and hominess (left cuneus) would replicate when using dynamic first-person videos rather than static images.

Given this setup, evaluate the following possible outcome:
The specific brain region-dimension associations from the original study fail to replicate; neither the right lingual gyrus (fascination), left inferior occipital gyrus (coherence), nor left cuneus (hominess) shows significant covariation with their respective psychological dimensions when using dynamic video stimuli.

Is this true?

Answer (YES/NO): NO